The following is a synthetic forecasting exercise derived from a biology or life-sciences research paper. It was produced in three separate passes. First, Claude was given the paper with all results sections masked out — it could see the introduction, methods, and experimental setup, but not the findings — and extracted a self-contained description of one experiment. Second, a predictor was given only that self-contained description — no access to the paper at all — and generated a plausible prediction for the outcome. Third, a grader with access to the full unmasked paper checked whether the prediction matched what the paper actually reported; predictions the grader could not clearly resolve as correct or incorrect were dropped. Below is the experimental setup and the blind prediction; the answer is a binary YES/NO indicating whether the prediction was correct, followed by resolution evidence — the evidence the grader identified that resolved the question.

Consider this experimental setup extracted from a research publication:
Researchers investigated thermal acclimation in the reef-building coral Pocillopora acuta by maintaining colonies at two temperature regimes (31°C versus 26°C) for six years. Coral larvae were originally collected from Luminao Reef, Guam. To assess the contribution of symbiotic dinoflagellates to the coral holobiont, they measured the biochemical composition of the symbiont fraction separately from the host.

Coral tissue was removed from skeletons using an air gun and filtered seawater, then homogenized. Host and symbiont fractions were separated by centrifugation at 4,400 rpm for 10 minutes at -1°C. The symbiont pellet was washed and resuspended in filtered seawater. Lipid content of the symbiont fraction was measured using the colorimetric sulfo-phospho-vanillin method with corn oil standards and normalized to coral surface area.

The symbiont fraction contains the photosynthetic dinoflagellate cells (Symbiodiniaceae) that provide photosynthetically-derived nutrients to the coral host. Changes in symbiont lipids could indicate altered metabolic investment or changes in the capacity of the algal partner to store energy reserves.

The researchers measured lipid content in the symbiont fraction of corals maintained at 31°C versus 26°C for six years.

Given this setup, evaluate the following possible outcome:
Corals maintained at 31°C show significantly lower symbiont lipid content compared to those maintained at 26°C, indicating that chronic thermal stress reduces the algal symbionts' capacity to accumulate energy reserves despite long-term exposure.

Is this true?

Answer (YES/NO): NO